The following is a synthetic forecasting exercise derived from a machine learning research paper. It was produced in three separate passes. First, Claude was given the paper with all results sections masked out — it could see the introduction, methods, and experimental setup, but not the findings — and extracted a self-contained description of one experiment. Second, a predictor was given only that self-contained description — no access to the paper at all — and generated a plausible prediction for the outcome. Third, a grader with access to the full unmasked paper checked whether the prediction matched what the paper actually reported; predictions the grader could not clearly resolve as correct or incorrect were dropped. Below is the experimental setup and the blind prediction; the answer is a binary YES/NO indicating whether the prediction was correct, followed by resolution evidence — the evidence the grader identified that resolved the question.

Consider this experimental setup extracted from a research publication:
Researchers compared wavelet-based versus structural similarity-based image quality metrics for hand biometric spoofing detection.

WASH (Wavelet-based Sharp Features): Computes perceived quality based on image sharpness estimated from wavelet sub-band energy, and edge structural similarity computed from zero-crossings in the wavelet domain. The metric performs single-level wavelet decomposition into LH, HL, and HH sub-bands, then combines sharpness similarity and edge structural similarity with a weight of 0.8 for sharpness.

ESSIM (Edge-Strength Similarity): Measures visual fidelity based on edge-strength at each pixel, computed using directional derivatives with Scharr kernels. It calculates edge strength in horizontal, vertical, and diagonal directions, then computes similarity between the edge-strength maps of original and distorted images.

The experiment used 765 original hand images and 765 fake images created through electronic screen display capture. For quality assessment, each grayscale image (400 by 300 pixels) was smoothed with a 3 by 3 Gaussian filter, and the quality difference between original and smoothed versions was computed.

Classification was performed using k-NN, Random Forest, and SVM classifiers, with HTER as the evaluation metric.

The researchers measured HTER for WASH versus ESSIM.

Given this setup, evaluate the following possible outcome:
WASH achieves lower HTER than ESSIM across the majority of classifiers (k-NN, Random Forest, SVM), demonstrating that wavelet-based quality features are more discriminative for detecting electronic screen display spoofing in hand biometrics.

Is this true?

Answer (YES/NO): NO